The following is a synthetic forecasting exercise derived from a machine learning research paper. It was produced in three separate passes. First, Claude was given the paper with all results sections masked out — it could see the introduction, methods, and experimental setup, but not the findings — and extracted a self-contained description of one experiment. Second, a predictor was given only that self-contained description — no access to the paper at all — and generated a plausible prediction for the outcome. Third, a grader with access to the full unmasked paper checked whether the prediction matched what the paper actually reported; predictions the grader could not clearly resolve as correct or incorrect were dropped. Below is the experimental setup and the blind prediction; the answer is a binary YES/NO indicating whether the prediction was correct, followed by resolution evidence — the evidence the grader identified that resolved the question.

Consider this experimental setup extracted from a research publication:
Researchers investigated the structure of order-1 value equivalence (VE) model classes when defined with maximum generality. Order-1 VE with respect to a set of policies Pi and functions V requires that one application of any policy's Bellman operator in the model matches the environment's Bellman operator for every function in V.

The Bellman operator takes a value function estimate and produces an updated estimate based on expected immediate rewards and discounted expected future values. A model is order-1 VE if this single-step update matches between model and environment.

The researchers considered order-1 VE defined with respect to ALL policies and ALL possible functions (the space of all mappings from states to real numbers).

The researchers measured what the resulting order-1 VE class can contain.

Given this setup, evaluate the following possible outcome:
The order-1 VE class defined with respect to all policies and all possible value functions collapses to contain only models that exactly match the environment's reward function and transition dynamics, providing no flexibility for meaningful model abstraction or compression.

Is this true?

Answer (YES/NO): YES